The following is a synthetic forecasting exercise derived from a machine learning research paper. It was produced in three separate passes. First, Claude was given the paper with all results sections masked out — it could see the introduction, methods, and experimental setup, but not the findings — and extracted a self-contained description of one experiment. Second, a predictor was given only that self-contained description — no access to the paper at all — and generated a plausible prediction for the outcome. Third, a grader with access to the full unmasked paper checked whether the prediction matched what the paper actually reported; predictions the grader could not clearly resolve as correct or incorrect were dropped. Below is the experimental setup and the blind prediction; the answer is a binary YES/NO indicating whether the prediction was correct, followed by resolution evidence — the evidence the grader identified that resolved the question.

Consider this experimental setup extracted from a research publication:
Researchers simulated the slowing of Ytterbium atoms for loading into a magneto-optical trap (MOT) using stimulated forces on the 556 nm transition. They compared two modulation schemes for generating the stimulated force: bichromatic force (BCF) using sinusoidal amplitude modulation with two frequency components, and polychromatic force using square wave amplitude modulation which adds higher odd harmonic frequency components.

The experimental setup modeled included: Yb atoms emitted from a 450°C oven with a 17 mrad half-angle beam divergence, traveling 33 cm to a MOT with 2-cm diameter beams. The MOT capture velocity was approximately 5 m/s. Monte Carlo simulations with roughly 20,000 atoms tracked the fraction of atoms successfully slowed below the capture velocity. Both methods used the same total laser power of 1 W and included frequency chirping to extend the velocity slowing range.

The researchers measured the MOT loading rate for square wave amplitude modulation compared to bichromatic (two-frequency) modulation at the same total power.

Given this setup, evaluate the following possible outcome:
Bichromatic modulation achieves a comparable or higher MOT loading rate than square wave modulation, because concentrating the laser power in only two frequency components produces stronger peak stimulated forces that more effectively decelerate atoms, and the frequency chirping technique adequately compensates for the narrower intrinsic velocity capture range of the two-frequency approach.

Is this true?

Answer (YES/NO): NO